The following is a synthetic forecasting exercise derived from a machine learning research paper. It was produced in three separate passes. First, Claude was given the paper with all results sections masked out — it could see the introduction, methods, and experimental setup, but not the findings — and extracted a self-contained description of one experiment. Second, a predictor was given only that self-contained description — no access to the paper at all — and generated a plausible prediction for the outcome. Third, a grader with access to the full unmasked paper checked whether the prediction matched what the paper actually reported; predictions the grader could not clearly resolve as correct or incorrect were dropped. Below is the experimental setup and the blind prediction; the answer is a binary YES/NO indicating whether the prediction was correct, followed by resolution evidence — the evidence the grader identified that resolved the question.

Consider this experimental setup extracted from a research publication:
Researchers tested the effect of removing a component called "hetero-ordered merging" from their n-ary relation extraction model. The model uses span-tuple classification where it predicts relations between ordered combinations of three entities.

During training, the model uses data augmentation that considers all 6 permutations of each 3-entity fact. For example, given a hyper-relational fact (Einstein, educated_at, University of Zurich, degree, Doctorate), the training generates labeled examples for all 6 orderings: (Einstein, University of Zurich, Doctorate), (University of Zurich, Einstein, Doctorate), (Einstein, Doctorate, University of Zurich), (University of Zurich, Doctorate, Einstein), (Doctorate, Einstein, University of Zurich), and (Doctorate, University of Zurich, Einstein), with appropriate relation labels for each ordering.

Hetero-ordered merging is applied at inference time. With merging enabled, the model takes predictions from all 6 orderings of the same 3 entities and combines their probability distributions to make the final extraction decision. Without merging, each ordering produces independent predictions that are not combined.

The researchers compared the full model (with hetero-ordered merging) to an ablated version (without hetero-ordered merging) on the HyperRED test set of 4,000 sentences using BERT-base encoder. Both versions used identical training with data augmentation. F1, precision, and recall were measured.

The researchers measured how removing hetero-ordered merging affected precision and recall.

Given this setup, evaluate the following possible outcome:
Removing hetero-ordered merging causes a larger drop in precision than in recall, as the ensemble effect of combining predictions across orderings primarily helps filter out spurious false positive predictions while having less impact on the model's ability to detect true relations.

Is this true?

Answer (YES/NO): YES